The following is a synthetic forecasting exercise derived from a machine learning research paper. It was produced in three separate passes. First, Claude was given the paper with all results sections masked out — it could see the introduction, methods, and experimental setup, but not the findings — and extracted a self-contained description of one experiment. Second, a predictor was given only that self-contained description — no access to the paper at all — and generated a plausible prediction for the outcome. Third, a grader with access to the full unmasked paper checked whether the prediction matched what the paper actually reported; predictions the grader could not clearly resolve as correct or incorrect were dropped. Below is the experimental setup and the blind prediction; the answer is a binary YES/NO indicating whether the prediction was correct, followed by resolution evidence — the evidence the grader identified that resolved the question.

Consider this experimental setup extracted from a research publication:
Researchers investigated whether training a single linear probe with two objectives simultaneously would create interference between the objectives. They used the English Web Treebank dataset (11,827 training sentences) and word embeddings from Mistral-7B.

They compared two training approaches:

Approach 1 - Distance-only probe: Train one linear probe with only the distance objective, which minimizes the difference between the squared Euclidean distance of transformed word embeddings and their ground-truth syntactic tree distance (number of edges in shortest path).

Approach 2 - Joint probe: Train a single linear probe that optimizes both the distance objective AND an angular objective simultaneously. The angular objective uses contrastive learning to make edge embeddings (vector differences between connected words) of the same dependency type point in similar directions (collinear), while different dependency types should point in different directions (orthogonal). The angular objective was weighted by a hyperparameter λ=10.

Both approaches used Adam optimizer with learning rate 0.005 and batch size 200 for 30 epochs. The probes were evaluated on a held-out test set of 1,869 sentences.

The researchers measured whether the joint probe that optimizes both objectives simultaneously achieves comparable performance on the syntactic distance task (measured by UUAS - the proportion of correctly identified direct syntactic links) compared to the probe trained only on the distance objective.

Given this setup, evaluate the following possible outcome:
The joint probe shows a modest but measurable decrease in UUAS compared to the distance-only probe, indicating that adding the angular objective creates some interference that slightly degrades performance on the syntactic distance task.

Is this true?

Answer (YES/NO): NO